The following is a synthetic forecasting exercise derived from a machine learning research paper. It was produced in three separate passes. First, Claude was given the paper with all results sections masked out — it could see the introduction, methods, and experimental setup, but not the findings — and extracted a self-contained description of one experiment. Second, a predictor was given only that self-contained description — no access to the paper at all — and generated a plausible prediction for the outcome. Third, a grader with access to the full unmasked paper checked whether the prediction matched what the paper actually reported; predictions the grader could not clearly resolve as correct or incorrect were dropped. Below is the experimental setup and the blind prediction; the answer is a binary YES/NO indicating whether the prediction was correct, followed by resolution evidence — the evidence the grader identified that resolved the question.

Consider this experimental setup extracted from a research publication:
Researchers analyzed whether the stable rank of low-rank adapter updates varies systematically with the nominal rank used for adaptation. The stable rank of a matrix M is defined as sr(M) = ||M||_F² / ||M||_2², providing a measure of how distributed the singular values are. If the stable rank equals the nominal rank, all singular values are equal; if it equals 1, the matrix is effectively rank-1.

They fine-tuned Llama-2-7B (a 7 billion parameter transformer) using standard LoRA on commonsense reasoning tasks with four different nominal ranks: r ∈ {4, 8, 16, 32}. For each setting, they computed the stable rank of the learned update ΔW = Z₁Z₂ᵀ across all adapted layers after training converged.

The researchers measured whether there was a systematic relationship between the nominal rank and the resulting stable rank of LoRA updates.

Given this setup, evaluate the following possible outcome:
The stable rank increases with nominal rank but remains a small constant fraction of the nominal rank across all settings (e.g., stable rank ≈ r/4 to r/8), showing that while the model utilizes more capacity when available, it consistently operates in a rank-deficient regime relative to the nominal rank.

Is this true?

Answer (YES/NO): NO